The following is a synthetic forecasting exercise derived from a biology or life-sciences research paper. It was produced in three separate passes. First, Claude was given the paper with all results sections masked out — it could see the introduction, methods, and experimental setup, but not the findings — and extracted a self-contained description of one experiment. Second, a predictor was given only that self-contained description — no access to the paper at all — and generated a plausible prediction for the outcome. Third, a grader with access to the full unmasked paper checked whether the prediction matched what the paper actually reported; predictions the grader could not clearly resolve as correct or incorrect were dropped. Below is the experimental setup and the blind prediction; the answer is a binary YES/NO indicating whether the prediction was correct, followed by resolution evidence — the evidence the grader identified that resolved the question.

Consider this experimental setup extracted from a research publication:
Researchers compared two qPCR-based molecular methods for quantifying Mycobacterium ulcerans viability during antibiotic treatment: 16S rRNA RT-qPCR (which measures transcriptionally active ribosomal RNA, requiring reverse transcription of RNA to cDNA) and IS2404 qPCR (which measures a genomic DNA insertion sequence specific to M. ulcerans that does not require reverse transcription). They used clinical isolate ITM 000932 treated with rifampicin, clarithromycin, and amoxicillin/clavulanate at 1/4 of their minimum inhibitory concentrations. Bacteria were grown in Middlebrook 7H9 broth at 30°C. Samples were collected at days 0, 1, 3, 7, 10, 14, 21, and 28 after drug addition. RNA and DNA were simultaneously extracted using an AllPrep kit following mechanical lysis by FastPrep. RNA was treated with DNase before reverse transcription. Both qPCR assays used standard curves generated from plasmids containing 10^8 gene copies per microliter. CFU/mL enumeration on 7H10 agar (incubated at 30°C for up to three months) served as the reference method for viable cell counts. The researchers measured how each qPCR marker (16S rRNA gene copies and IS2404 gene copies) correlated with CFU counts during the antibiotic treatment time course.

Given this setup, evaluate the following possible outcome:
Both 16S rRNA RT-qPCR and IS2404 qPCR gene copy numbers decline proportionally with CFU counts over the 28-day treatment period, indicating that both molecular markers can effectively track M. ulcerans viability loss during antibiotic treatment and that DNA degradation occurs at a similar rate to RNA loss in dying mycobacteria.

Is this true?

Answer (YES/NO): NO